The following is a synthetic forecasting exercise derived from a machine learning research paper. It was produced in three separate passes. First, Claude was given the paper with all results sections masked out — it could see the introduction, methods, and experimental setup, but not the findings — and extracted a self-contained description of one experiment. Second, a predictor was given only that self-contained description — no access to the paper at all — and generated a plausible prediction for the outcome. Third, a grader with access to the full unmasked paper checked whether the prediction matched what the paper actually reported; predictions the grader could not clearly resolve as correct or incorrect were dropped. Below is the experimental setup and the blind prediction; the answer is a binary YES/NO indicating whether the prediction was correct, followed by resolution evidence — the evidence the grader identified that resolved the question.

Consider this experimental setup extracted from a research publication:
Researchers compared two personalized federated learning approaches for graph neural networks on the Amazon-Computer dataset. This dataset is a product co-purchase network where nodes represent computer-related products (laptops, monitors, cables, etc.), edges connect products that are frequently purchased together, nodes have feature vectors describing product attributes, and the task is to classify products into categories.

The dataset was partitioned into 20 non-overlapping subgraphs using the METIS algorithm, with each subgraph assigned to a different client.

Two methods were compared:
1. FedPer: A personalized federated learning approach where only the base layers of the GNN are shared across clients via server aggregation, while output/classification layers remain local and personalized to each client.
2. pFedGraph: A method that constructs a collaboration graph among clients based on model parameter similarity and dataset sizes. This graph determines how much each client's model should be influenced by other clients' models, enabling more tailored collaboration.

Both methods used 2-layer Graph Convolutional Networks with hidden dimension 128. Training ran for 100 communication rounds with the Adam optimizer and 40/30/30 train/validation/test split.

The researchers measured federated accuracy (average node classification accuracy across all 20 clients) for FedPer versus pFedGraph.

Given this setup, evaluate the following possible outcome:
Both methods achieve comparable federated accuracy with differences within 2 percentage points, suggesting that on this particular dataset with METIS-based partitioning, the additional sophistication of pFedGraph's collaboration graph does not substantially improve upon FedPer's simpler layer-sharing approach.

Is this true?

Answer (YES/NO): NO